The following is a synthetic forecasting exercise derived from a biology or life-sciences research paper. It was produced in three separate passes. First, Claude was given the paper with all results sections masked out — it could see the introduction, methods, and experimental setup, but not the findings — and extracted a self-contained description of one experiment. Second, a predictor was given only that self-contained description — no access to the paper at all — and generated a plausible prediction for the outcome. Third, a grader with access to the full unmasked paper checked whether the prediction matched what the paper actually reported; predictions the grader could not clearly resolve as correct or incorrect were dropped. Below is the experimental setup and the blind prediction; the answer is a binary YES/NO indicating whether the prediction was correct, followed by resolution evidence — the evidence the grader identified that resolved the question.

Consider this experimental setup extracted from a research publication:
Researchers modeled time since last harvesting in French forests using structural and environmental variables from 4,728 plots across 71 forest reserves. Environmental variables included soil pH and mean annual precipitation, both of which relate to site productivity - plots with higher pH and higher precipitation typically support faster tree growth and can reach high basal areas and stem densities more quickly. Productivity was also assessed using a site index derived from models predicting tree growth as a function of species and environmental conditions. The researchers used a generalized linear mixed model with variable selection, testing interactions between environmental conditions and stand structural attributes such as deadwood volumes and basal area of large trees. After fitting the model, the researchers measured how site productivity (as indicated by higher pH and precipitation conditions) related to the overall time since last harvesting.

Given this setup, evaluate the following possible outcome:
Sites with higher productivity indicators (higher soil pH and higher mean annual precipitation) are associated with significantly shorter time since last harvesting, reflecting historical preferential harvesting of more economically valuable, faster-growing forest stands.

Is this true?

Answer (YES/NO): NO